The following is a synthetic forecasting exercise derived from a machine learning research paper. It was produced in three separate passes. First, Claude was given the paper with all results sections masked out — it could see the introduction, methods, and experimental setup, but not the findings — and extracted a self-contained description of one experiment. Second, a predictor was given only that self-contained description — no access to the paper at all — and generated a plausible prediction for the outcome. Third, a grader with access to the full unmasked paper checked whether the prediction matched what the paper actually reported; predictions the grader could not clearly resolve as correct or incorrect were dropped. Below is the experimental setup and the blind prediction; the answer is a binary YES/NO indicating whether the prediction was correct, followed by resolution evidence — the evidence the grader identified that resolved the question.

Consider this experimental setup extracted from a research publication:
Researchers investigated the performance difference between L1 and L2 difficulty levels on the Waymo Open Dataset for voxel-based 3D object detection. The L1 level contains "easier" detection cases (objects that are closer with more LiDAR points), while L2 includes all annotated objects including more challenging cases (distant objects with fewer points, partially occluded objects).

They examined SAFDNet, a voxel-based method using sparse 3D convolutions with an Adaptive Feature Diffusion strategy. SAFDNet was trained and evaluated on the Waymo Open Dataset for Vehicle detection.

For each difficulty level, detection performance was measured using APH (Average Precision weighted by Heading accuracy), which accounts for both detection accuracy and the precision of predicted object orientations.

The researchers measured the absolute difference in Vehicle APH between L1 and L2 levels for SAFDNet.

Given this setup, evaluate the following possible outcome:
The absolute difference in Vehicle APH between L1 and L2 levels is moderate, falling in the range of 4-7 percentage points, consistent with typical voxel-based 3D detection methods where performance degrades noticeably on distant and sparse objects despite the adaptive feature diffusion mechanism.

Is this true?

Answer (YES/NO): NO